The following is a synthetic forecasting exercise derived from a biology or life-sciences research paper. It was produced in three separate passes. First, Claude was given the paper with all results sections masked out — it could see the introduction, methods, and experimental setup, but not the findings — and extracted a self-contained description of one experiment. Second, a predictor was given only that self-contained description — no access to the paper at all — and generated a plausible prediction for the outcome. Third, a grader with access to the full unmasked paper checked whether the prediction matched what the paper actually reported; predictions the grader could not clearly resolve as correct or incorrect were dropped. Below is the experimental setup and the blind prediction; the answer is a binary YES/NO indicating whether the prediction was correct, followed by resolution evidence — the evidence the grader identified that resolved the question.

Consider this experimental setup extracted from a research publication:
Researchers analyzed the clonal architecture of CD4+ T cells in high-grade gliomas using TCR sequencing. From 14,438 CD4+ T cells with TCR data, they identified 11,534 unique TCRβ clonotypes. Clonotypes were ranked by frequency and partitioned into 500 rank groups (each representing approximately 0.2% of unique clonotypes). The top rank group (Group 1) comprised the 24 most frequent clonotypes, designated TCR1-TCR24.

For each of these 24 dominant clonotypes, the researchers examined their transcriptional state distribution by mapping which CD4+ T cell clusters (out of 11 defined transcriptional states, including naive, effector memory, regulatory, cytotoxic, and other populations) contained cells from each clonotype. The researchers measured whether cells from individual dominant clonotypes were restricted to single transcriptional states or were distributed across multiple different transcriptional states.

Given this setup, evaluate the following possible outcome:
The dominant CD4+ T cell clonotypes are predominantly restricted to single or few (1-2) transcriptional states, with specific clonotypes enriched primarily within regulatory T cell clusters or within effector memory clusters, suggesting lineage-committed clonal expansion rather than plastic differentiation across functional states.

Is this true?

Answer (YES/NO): NO